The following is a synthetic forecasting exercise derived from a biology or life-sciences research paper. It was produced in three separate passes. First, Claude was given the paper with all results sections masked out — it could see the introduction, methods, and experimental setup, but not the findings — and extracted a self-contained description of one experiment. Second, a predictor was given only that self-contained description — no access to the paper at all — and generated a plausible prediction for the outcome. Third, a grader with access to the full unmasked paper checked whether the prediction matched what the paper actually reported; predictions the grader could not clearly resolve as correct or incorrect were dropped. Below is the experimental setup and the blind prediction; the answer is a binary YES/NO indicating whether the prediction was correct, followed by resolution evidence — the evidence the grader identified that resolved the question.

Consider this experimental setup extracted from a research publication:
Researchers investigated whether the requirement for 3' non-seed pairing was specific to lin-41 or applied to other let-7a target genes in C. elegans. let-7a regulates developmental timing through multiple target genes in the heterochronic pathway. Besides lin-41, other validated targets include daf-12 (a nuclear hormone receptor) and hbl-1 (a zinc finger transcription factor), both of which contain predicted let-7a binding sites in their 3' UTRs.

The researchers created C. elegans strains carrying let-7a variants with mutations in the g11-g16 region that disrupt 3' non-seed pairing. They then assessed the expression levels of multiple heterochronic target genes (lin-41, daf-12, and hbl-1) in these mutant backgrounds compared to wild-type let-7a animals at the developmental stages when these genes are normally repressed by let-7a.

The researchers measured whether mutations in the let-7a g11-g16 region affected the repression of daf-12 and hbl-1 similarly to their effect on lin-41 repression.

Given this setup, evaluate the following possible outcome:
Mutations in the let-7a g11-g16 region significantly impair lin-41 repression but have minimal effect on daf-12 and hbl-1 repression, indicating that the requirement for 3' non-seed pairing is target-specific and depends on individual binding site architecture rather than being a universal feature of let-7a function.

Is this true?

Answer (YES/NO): NO